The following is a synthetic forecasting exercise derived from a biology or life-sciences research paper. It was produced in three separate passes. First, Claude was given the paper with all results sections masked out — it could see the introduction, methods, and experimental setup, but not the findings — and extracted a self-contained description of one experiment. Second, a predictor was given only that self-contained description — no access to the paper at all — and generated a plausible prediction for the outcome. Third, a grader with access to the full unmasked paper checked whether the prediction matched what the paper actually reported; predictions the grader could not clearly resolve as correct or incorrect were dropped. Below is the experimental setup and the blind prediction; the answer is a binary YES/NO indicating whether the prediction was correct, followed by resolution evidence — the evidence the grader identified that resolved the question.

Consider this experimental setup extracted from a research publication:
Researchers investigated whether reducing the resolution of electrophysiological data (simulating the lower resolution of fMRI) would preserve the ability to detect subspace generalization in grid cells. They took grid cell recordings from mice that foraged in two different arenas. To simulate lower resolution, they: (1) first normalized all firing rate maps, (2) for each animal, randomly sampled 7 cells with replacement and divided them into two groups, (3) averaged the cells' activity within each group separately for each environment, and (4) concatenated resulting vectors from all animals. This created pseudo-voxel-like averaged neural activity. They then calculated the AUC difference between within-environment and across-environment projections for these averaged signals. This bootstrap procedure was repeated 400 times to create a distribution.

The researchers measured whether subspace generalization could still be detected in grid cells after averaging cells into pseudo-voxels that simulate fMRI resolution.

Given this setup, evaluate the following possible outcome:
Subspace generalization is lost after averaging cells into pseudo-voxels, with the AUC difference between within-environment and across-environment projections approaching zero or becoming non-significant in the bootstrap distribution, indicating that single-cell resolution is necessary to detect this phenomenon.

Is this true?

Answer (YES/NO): NO